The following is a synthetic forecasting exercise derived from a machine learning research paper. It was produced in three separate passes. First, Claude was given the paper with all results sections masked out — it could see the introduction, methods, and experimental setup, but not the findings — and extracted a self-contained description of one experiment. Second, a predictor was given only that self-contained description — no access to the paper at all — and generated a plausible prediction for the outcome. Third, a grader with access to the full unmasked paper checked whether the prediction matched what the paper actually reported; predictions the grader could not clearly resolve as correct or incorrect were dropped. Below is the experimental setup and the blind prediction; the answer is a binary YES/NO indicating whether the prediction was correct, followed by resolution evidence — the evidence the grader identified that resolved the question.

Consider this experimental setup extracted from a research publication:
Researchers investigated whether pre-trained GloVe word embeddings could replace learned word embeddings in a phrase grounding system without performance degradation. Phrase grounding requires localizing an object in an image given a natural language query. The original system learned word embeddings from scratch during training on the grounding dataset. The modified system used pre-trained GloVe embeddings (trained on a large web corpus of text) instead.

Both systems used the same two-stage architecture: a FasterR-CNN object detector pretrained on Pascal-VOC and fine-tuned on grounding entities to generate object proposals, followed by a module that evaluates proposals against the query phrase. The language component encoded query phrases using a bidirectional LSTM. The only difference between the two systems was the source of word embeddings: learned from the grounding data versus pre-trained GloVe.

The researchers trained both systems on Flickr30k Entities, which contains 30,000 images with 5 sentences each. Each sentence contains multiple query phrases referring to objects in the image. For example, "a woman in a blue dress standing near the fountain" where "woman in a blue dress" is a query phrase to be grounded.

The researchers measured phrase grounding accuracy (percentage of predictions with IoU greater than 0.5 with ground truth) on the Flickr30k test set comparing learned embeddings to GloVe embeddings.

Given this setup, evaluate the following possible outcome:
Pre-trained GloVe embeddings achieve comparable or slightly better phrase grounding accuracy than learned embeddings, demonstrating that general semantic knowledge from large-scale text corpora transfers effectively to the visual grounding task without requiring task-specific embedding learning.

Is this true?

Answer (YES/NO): YES